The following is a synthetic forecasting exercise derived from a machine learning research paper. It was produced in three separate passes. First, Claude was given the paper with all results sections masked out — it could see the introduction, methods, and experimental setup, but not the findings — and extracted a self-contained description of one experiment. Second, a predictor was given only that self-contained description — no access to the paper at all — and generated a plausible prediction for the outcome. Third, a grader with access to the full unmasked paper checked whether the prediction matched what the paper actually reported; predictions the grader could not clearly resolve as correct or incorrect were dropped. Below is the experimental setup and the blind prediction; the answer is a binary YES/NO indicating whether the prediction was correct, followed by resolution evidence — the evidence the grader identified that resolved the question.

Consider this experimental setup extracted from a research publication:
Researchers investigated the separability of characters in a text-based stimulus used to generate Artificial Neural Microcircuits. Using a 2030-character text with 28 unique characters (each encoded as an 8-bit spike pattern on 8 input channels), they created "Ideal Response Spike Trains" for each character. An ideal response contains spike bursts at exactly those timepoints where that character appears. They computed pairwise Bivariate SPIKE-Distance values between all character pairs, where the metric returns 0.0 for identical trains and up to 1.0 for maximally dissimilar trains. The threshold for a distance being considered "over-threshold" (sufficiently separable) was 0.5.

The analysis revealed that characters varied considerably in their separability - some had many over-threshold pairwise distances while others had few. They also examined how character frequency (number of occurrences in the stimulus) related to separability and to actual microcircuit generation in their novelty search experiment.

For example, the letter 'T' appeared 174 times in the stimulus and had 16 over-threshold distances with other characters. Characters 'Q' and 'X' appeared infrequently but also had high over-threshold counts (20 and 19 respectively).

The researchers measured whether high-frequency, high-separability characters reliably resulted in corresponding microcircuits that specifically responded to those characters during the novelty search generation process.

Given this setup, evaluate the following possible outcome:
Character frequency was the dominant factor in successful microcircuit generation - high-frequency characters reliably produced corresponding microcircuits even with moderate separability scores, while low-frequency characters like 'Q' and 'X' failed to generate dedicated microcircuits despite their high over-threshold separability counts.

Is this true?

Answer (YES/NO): NO